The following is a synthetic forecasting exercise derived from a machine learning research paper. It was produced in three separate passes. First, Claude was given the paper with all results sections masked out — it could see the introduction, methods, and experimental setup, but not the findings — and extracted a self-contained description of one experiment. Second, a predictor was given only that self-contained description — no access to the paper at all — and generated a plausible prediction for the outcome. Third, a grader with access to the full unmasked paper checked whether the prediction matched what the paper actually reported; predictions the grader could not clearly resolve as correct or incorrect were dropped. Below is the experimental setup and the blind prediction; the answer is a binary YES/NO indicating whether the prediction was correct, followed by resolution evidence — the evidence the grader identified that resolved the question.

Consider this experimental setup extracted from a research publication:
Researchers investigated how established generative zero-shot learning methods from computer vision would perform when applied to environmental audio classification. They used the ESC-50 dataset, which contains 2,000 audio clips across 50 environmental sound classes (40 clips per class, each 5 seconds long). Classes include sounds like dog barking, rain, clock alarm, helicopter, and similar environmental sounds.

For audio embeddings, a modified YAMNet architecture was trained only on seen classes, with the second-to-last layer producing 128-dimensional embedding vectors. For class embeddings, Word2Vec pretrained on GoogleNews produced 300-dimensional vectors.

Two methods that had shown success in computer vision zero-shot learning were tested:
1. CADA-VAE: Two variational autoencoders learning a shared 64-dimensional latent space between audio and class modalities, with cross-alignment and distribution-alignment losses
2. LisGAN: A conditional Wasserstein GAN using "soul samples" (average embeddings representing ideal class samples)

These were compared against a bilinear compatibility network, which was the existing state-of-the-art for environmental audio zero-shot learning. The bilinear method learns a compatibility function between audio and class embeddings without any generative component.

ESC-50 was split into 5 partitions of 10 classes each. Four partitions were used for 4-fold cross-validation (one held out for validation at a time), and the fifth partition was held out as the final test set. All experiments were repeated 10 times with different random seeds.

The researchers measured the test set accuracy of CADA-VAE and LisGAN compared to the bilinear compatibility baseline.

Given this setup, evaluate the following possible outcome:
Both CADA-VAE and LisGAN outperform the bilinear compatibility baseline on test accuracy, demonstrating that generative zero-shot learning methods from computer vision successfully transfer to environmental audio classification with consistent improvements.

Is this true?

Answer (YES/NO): NO